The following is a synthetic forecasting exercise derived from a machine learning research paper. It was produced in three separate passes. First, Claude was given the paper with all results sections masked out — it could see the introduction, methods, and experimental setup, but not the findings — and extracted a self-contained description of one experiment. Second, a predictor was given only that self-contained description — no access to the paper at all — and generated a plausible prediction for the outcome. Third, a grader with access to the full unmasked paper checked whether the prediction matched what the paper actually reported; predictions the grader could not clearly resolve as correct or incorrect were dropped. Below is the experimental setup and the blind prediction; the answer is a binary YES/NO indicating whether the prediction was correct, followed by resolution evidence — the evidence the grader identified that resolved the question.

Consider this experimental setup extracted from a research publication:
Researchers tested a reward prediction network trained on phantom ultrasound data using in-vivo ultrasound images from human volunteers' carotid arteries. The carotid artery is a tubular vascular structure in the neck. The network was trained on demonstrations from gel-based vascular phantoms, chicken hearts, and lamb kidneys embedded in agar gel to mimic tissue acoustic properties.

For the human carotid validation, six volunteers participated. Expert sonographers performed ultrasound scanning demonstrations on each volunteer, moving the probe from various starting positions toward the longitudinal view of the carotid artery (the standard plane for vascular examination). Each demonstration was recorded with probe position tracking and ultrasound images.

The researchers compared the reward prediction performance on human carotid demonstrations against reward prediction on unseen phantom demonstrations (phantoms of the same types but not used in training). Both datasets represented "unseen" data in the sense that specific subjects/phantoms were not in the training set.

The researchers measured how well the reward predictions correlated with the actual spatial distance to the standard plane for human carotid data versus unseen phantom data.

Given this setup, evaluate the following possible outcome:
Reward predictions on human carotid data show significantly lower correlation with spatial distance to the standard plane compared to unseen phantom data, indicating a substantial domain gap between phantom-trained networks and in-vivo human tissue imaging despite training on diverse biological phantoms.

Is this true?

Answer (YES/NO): NO